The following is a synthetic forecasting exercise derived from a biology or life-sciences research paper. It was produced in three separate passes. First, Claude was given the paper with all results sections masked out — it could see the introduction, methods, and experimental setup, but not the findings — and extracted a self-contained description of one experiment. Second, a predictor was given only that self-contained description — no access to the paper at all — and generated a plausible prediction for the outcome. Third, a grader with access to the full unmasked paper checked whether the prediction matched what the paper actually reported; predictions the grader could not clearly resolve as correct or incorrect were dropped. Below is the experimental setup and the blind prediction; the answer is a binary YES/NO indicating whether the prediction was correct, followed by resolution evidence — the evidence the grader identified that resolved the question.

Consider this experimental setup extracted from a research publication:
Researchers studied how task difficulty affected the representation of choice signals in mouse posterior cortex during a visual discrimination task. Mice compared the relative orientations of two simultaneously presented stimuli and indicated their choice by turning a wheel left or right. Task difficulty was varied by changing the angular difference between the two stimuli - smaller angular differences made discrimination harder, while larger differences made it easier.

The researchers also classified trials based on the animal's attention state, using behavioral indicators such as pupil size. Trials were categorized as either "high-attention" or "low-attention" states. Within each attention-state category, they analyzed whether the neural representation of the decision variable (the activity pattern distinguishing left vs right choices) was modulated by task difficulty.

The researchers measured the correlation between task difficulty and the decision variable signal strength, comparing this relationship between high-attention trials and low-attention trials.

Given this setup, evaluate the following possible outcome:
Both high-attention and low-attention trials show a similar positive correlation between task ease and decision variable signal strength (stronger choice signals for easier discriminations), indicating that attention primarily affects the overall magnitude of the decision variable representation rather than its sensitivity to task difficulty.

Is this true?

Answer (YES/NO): NO